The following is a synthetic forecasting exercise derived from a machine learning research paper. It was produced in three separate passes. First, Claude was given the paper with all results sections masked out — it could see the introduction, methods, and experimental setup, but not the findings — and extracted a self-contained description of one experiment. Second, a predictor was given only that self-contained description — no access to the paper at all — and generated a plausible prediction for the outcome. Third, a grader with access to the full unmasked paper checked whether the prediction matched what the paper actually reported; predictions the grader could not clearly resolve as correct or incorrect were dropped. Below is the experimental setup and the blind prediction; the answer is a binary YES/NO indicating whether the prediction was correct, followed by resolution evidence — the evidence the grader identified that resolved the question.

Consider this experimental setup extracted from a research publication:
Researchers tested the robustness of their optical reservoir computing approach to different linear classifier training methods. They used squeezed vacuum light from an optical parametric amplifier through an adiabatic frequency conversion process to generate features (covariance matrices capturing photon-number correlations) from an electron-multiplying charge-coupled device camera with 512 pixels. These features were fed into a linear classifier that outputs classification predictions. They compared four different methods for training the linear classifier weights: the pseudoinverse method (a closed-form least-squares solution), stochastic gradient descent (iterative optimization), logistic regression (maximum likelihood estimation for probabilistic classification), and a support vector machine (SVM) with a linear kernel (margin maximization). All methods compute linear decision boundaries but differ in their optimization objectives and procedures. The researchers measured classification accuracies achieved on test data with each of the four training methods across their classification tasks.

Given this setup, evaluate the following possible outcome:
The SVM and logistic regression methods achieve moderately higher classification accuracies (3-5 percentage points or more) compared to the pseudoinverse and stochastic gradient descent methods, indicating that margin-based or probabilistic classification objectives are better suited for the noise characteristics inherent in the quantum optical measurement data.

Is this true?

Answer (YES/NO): NO